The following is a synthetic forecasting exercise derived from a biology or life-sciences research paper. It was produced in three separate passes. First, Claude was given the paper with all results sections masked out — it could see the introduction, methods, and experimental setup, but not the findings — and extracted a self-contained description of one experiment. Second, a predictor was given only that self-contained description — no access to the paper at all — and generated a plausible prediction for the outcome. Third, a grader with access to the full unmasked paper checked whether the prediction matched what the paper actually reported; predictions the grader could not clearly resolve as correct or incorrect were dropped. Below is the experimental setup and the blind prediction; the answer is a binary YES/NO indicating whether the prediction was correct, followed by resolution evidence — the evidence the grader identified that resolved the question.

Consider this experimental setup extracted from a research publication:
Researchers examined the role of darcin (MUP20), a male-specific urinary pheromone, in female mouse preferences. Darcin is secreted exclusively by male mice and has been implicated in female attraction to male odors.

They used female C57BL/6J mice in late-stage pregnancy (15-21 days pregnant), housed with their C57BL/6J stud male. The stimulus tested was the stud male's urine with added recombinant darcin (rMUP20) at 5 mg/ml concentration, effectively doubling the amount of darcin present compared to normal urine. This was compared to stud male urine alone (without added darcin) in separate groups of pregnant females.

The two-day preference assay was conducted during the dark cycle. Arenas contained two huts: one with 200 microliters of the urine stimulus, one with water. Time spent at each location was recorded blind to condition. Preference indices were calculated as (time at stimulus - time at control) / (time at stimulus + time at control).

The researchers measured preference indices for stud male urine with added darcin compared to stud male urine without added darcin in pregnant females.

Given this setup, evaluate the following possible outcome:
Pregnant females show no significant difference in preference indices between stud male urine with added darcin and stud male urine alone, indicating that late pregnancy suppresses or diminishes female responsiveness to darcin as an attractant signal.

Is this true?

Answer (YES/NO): NO